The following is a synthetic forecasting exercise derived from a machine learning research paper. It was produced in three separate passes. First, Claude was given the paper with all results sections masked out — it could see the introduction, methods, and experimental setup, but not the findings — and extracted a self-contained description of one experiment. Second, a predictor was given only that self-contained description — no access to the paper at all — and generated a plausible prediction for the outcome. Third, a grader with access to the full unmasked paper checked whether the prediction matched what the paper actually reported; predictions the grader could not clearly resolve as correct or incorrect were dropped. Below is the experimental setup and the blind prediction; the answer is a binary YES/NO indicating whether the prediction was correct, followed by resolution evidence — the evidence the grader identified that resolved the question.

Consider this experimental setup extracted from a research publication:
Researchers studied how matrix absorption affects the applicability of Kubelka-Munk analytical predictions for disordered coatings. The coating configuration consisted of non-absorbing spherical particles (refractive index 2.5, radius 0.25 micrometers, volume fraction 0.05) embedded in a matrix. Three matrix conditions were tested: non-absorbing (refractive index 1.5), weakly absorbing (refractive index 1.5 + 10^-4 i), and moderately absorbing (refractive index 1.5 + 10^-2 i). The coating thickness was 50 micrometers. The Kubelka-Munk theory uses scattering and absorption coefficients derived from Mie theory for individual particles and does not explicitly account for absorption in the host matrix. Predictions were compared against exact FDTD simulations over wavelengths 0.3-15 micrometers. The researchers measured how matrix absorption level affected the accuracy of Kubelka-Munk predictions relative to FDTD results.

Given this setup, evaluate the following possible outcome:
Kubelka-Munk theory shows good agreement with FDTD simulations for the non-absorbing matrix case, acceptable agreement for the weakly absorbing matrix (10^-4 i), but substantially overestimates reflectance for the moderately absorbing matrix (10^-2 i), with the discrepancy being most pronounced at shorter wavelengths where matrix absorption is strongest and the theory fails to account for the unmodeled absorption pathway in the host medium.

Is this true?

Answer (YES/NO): NO